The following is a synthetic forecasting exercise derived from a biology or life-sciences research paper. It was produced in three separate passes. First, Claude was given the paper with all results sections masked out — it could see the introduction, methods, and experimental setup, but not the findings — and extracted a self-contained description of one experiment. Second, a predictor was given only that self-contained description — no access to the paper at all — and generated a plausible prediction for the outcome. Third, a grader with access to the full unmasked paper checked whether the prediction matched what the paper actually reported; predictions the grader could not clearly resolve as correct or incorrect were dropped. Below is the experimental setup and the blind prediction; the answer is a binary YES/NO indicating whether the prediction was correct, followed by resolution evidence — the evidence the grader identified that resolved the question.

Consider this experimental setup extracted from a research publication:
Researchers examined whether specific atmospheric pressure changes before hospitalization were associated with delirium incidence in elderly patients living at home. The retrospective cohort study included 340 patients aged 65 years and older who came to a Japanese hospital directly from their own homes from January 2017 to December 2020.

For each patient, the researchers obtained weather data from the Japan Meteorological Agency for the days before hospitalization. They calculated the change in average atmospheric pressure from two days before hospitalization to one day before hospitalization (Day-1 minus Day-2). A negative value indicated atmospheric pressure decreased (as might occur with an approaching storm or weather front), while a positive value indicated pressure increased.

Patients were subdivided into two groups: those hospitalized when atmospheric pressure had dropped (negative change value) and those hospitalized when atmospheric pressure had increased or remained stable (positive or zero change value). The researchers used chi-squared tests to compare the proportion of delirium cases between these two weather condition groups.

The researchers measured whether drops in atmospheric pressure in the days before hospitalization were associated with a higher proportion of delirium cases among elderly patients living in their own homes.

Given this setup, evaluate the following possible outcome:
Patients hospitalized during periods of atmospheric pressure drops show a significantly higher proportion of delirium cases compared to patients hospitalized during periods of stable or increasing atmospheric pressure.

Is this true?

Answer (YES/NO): YES